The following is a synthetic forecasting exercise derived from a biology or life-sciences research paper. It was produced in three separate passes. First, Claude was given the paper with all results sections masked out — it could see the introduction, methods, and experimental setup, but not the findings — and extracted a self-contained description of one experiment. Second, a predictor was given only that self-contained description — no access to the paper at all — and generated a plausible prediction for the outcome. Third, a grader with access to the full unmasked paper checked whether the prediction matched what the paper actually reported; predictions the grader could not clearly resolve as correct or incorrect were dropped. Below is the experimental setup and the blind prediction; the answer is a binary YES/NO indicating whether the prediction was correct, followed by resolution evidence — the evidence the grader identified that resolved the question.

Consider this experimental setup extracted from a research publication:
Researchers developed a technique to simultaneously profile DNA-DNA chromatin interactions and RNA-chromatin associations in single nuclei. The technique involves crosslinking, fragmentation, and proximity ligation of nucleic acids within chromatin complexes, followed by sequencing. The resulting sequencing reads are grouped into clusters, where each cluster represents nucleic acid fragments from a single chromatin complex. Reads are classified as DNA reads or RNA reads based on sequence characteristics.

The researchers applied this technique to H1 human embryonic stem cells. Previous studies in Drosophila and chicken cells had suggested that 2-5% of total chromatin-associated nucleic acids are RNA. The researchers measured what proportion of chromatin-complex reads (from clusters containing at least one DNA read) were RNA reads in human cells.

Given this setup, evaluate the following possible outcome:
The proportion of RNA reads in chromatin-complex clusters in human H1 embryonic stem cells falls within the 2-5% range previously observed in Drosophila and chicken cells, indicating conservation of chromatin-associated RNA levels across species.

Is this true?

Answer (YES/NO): YES